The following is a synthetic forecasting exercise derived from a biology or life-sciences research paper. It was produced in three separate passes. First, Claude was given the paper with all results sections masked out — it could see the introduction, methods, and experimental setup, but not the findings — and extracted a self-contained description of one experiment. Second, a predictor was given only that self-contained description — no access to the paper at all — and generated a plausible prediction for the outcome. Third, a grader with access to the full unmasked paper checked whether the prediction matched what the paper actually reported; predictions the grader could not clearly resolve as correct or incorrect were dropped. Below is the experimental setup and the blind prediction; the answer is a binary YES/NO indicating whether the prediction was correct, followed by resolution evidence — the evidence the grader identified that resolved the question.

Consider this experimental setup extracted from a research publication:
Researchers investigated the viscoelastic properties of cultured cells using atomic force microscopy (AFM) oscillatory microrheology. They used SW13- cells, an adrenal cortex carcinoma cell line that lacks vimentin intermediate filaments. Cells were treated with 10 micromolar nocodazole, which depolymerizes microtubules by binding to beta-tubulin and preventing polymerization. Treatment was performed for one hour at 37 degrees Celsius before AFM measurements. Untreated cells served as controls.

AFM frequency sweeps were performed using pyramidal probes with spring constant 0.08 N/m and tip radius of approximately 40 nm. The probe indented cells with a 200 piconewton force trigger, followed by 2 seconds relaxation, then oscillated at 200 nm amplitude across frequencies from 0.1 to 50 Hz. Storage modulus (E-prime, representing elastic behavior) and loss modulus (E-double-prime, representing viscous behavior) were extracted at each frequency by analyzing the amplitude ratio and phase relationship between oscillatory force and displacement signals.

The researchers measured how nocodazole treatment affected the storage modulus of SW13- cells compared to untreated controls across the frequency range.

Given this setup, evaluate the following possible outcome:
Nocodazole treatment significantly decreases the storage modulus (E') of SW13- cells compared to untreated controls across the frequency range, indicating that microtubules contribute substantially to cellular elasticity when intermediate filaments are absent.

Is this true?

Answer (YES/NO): NO